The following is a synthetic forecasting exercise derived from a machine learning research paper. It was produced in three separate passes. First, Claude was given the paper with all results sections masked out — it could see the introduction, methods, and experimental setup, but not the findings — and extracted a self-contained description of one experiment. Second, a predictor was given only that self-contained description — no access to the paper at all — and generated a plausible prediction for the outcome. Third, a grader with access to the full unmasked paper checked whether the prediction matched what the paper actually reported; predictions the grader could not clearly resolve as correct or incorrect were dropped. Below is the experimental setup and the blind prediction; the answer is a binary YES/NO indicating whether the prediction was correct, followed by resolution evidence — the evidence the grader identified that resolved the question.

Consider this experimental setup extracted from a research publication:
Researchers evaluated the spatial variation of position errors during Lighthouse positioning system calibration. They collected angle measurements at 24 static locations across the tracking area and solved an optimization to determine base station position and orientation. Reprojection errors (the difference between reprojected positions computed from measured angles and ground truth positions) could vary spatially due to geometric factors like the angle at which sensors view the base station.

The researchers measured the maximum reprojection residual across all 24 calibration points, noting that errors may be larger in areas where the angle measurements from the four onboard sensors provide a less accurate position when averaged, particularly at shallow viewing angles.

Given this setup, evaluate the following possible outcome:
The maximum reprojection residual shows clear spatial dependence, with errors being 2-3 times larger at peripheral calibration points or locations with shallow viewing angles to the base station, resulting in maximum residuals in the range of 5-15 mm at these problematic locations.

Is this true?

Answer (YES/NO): NO